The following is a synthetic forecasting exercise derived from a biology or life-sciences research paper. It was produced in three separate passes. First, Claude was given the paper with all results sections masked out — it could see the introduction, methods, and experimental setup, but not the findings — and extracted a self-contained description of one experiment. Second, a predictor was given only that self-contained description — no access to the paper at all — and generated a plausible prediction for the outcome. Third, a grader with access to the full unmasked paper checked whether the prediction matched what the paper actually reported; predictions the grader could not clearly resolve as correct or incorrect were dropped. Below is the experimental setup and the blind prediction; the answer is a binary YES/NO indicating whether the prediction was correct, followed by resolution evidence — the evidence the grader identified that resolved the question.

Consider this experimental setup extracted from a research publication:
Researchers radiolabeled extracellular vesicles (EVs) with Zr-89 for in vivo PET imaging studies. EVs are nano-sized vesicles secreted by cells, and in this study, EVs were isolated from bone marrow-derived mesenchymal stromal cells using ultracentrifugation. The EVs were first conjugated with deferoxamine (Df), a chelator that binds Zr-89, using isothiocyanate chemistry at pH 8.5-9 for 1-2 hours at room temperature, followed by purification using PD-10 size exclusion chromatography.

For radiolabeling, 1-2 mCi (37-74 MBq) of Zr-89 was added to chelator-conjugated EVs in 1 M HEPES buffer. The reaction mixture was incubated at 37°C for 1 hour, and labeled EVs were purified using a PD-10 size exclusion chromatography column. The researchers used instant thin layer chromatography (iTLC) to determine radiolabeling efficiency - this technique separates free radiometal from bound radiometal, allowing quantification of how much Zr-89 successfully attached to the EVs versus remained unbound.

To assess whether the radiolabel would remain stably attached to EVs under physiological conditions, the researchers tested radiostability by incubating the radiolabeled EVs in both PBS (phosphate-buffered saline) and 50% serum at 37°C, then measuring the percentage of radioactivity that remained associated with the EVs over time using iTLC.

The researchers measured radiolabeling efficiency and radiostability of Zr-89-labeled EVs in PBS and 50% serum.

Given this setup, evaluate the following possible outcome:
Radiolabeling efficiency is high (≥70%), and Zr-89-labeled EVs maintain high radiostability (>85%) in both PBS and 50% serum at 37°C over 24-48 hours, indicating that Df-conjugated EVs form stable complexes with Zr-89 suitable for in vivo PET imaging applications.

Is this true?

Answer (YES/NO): YES